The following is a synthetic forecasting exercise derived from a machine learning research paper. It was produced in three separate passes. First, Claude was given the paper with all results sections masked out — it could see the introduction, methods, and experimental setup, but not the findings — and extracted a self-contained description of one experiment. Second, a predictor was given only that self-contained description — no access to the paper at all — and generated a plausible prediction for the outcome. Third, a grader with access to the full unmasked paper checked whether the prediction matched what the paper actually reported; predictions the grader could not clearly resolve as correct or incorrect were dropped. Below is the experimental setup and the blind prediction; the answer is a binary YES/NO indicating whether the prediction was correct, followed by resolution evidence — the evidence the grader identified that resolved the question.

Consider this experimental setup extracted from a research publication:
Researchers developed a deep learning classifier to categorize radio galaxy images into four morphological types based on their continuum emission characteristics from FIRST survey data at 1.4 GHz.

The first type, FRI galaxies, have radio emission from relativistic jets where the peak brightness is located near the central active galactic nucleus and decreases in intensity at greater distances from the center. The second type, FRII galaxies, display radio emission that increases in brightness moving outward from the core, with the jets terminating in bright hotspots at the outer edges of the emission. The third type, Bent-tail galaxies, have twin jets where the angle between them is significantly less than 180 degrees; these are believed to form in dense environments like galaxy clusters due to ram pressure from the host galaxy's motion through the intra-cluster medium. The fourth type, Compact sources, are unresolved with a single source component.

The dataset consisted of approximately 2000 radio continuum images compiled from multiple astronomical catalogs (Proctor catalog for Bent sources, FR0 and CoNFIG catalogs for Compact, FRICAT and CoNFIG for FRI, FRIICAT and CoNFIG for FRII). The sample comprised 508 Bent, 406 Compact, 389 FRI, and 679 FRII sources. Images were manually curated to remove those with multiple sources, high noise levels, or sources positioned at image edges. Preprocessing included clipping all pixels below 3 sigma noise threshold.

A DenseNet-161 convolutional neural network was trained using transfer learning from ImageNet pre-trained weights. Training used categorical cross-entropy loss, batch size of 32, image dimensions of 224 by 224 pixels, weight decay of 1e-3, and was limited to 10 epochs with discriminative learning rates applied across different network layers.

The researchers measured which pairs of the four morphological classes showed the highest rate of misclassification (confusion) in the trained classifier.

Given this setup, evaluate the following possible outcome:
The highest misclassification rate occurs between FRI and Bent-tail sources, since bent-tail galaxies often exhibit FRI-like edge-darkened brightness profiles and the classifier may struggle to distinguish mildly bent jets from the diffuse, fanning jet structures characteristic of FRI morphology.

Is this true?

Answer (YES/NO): NO